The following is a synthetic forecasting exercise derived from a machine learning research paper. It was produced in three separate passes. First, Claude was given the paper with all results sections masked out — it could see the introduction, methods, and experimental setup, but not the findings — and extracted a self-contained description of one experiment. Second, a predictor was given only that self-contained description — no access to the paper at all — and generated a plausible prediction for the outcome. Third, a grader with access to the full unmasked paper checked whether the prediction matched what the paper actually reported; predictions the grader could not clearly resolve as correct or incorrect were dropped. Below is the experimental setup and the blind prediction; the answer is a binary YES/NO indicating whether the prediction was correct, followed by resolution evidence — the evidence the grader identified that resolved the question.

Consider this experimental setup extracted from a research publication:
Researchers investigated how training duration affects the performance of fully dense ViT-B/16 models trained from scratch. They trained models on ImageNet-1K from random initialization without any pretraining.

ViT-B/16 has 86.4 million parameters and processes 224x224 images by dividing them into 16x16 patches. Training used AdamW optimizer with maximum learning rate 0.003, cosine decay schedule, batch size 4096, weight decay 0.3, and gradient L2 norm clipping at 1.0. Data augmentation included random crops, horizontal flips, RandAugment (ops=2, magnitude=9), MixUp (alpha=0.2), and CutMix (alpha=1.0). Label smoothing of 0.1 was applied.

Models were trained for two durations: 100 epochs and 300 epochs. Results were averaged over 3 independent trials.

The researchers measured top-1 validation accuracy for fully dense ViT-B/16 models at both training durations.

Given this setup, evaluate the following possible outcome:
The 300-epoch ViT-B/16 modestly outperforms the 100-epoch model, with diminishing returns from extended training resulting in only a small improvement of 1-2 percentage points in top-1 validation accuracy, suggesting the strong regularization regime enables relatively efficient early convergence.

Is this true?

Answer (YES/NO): NO